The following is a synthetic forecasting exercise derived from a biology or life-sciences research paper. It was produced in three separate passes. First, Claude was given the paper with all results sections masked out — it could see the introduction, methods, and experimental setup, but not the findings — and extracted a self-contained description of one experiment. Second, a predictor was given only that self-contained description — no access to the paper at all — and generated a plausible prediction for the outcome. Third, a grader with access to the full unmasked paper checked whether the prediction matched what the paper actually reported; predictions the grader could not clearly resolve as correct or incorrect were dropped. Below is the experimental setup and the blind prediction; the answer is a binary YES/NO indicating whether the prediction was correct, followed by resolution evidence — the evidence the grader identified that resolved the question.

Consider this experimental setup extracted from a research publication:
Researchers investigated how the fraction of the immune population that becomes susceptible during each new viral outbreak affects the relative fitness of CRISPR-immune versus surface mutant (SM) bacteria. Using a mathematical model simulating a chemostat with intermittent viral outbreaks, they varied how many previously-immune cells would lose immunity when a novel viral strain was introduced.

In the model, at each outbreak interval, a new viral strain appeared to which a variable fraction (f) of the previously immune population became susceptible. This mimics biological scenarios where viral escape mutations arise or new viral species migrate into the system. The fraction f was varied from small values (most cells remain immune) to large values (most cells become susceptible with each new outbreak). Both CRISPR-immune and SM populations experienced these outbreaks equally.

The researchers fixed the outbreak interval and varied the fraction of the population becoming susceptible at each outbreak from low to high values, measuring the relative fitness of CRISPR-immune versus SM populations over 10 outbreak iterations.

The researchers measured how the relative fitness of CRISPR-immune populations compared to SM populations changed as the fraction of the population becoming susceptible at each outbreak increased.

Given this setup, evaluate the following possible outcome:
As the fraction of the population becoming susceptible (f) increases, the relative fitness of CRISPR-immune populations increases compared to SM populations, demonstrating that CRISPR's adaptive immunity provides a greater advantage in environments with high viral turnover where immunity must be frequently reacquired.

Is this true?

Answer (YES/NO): NO